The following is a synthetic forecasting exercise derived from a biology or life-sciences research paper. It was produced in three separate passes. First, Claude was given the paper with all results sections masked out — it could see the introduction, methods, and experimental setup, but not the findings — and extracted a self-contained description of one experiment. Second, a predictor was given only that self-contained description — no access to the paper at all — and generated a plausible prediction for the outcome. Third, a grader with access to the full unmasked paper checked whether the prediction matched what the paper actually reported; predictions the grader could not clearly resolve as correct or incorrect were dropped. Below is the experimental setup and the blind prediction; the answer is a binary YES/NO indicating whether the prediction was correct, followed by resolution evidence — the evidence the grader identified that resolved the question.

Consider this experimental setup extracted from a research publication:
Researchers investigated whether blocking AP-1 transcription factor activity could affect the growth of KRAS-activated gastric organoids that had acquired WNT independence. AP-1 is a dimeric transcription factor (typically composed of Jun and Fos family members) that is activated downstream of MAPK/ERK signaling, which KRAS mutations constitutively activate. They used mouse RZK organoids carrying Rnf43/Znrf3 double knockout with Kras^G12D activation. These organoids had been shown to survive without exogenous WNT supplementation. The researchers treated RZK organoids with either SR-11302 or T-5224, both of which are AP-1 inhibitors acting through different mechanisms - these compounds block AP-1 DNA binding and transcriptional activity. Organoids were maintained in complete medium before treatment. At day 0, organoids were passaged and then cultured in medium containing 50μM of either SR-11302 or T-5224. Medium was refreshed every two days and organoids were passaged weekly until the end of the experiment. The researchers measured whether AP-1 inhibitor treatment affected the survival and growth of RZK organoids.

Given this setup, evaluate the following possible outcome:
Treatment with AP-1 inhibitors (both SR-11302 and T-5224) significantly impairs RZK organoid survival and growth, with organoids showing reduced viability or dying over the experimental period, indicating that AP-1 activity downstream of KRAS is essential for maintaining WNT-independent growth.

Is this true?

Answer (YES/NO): YES